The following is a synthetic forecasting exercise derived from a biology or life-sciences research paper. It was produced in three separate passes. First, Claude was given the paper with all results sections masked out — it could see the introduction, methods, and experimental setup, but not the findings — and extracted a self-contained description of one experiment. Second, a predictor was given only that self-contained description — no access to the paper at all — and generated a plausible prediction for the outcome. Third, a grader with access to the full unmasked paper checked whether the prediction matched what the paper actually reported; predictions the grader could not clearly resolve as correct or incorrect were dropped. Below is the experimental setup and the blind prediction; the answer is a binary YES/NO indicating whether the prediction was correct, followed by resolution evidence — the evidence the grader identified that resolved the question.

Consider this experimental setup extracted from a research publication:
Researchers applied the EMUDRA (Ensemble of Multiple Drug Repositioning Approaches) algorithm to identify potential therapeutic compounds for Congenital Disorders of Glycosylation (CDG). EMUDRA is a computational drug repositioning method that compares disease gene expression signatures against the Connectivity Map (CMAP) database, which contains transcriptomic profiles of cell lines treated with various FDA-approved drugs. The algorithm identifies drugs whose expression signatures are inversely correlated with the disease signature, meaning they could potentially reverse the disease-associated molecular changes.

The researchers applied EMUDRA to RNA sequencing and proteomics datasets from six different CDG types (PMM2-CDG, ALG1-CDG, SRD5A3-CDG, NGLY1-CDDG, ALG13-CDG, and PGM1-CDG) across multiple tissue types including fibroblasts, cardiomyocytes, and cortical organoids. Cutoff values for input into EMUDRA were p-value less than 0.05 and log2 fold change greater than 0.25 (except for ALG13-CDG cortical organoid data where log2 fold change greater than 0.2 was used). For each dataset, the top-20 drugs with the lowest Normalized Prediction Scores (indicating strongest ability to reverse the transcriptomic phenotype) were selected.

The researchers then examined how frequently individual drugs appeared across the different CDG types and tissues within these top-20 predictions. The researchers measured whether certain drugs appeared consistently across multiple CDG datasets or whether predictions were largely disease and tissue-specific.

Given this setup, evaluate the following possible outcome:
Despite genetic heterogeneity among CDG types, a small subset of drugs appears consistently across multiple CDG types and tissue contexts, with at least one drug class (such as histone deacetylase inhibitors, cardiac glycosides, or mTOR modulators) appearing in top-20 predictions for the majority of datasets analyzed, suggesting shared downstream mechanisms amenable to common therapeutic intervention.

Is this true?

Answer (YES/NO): NO